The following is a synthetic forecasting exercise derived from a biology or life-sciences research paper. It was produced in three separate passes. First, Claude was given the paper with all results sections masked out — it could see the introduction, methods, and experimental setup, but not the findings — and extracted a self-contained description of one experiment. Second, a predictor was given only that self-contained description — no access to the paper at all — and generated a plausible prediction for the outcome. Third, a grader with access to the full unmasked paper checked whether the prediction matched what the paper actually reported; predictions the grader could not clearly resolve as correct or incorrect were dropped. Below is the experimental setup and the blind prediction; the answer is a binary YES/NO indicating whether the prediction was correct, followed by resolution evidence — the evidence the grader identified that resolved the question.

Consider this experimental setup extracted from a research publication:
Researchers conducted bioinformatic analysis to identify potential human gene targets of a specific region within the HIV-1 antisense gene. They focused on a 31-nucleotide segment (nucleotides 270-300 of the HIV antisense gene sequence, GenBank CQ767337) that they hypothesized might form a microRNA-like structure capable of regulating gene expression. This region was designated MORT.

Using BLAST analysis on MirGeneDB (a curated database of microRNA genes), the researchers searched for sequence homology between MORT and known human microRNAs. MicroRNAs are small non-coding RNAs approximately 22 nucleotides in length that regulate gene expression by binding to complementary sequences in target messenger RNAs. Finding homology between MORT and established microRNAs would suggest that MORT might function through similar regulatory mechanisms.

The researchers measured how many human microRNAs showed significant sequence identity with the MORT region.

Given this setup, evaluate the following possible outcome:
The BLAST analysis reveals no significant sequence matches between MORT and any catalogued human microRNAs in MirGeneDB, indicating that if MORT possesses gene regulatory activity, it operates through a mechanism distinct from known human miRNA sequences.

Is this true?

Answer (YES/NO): NO